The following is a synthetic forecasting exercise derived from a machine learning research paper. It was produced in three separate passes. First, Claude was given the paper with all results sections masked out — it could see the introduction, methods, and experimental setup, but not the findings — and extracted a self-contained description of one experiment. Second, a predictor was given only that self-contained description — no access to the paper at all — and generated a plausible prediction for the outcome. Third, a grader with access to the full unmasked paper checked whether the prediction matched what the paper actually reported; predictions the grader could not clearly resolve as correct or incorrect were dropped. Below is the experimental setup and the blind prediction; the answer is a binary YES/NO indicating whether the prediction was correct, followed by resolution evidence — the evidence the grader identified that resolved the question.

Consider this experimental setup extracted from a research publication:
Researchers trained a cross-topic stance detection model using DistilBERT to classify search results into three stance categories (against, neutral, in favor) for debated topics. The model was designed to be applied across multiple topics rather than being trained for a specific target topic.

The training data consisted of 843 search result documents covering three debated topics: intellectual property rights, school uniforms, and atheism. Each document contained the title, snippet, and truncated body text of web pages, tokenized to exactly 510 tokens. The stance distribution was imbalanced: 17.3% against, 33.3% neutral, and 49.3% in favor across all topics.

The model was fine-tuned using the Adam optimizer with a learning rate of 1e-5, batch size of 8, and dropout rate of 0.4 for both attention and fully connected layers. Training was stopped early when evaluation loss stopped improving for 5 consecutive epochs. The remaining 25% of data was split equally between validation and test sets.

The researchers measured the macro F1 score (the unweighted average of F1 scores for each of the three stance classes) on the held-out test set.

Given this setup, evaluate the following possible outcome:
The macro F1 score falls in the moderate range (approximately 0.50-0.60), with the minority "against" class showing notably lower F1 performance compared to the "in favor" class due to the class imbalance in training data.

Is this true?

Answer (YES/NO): NO